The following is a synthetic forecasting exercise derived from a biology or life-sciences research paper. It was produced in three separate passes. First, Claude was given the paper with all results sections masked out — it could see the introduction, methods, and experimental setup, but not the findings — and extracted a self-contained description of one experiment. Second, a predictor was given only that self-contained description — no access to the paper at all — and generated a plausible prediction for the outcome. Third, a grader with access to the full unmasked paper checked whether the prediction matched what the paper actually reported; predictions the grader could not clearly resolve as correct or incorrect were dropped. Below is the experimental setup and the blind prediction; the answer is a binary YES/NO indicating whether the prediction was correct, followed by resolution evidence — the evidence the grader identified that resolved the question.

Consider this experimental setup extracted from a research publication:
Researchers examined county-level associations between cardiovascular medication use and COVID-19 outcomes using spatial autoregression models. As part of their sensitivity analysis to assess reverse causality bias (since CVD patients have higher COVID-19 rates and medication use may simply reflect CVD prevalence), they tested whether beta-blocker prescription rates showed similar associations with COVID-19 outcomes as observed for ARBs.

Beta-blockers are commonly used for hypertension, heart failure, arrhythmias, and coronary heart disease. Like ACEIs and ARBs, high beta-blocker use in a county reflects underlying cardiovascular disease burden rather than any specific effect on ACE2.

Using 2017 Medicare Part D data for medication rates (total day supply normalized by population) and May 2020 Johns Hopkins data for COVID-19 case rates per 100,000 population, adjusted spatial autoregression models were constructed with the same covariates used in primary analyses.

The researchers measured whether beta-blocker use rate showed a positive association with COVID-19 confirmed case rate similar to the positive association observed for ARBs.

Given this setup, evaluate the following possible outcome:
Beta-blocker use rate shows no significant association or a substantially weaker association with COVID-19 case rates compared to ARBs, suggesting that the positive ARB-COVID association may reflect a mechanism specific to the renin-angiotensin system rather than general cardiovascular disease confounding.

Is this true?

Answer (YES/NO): YES